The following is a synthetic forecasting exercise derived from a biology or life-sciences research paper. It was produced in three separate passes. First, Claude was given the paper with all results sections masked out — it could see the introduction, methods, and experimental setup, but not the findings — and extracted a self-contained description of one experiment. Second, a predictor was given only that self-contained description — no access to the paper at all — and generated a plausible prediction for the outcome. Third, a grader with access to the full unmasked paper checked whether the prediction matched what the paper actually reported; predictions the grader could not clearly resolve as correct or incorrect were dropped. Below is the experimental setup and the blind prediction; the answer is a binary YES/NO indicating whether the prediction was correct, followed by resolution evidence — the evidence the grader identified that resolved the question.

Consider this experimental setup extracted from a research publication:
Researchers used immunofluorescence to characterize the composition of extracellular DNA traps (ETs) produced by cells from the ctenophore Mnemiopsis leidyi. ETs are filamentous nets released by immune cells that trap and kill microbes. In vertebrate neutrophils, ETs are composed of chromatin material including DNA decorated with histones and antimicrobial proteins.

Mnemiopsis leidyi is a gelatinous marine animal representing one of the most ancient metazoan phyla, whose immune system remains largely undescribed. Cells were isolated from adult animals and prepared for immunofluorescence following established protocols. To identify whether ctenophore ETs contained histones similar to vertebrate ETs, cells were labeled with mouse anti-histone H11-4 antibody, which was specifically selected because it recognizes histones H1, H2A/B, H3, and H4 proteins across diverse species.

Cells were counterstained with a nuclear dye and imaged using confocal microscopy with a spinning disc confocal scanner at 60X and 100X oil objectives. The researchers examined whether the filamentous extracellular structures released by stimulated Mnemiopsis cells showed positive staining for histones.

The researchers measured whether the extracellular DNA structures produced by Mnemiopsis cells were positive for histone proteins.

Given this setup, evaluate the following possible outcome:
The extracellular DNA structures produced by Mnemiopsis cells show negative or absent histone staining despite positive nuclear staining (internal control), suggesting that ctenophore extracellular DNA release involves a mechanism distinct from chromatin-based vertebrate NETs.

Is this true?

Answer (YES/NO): NO